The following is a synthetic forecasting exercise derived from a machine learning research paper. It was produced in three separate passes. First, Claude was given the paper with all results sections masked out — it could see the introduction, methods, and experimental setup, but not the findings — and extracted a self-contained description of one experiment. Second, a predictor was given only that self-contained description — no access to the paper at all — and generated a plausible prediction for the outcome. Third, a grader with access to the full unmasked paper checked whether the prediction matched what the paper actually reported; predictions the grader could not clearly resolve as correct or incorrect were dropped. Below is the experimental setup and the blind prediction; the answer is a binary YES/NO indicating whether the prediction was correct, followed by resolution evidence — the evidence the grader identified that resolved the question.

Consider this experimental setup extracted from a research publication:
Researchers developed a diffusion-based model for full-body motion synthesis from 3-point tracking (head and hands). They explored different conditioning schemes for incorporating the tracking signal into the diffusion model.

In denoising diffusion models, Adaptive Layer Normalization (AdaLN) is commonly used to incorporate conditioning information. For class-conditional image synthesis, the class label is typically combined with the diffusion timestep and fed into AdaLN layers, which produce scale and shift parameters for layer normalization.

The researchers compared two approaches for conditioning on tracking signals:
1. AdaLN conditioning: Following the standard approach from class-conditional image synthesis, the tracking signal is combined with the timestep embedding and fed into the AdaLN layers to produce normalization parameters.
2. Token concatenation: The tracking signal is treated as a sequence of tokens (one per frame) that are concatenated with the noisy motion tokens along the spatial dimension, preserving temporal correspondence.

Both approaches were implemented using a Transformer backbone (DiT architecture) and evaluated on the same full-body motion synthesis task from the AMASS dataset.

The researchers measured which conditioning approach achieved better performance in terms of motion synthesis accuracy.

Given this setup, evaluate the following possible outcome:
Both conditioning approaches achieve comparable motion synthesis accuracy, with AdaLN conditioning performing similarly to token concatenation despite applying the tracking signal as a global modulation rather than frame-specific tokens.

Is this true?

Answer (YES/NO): NO